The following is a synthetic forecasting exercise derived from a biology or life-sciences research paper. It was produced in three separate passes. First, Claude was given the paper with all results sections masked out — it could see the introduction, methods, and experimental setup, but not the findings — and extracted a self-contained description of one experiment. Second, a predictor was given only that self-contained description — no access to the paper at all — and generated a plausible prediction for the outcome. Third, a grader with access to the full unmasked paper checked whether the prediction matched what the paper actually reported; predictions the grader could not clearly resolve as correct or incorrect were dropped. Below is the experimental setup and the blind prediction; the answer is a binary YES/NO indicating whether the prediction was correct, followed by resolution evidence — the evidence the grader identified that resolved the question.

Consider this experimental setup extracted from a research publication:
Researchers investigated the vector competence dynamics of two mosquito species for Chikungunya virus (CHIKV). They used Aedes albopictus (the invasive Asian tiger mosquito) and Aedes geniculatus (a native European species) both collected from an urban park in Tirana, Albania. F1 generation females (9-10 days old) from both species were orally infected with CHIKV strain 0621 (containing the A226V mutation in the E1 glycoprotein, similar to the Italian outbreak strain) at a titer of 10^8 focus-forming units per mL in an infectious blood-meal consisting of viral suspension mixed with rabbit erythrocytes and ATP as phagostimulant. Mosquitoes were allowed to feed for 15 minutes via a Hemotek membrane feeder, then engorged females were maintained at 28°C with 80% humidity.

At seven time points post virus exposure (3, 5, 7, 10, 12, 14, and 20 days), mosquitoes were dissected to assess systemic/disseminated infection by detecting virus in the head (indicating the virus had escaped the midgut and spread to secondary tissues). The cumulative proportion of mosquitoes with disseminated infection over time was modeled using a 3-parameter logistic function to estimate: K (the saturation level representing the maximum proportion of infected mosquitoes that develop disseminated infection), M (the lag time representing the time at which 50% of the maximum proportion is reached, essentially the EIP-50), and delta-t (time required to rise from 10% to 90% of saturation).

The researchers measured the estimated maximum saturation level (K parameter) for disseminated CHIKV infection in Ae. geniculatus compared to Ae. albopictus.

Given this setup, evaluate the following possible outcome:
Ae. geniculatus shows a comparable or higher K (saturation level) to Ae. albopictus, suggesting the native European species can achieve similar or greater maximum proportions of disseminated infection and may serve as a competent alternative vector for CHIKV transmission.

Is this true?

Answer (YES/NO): YES